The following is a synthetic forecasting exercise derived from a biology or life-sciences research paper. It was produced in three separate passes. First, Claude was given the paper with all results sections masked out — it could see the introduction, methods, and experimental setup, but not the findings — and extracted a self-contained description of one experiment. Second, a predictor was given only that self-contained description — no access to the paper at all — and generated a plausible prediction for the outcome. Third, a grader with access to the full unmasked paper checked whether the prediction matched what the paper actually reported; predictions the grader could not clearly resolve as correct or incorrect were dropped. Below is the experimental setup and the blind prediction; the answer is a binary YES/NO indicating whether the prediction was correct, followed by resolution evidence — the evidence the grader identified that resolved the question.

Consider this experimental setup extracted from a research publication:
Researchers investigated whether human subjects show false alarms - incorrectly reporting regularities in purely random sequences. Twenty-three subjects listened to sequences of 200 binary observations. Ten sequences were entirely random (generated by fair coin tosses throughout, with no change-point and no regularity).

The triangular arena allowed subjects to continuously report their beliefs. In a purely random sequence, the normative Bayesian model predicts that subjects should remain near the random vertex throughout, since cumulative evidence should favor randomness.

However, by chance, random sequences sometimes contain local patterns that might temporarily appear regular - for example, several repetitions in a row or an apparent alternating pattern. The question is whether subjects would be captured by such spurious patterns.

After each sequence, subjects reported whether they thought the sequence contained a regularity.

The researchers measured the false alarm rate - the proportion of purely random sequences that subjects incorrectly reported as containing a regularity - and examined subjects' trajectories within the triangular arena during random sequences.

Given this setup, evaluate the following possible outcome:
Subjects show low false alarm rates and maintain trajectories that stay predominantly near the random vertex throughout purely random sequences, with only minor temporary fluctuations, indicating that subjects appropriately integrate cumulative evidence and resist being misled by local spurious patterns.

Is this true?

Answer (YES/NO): NO